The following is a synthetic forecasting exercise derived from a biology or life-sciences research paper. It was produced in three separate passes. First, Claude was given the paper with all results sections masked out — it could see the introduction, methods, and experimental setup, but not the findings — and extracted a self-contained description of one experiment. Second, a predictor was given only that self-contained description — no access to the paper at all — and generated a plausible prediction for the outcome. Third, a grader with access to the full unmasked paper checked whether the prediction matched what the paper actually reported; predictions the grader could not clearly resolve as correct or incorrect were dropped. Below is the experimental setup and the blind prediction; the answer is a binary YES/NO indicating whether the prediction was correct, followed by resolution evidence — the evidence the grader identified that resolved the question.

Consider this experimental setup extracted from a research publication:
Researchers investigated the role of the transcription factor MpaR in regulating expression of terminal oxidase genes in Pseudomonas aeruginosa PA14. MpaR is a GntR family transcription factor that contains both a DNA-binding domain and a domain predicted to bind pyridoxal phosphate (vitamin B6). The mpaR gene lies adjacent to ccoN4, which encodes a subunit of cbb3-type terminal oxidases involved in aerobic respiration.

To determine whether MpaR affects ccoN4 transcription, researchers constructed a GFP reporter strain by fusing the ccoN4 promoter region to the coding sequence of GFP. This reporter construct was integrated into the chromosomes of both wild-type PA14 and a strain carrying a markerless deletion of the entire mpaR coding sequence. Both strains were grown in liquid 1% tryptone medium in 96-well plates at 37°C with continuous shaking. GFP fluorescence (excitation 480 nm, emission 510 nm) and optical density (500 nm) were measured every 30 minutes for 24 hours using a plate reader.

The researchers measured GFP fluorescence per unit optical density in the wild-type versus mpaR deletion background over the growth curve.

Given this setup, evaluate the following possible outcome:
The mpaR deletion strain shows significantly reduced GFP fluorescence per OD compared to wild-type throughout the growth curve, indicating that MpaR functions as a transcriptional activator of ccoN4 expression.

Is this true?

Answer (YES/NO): YES